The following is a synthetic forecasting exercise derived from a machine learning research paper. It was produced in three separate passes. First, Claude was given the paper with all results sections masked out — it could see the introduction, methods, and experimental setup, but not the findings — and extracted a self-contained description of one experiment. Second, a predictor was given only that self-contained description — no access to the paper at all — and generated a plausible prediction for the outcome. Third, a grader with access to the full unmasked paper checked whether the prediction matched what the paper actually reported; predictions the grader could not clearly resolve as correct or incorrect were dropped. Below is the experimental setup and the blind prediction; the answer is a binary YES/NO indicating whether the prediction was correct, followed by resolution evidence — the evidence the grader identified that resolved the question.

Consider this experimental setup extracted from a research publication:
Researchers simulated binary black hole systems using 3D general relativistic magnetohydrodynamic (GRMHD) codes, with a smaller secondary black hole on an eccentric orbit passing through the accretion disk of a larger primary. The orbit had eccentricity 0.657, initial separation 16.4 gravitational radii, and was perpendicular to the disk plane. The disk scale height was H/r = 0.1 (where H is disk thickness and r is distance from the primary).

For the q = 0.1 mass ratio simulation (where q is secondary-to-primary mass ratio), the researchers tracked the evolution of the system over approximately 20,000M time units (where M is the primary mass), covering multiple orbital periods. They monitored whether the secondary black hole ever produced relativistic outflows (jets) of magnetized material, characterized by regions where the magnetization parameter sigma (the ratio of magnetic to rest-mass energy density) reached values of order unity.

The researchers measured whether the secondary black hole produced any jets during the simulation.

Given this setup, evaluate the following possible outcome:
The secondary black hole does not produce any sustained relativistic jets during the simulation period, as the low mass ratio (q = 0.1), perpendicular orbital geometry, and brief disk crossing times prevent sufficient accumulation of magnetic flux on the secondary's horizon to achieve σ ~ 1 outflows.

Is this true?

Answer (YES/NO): NO